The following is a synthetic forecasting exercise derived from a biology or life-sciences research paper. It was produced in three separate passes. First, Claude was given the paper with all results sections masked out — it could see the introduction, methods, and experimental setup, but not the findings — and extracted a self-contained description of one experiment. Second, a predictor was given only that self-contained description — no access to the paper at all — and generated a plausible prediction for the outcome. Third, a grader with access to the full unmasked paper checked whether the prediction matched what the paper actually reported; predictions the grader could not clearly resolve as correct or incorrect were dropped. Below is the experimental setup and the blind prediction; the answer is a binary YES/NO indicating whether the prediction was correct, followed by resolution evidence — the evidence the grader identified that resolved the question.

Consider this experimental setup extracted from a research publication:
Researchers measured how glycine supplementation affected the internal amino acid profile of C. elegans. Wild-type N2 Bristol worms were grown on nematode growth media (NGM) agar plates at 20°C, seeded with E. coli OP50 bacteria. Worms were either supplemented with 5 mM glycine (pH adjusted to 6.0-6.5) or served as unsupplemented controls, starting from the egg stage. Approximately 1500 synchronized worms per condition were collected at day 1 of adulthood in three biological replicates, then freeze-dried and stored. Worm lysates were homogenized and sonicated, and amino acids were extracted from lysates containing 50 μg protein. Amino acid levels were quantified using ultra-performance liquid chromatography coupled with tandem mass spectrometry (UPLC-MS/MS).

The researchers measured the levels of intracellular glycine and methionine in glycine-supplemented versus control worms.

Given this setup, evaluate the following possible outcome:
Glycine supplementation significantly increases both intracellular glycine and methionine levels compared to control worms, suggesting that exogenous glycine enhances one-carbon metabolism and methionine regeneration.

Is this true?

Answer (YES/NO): NO